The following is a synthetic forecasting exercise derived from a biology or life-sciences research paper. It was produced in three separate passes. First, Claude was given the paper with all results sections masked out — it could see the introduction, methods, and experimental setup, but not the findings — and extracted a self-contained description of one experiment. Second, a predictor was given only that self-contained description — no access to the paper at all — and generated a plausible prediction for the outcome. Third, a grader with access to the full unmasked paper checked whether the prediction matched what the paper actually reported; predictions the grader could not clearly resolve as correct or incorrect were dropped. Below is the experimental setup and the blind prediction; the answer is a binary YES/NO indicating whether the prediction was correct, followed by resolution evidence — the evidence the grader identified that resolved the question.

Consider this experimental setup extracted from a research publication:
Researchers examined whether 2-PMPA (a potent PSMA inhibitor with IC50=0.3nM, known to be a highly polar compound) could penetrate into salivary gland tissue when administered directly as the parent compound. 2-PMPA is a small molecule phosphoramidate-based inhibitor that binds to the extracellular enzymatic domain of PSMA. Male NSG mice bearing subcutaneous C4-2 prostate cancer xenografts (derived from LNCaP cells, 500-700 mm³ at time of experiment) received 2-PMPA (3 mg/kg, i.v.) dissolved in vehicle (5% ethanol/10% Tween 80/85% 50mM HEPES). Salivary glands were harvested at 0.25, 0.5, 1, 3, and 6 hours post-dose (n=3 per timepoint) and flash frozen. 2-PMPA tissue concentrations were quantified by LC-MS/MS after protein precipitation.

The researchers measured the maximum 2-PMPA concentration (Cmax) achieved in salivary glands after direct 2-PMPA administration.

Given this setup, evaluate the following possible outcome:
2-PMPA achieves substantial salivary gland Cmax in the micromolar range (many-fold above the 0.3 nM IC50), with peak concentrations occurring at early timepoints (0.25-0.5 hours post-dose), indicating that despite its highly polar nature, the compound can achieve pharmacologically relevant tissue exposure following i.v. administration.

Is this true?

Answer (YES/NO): NO